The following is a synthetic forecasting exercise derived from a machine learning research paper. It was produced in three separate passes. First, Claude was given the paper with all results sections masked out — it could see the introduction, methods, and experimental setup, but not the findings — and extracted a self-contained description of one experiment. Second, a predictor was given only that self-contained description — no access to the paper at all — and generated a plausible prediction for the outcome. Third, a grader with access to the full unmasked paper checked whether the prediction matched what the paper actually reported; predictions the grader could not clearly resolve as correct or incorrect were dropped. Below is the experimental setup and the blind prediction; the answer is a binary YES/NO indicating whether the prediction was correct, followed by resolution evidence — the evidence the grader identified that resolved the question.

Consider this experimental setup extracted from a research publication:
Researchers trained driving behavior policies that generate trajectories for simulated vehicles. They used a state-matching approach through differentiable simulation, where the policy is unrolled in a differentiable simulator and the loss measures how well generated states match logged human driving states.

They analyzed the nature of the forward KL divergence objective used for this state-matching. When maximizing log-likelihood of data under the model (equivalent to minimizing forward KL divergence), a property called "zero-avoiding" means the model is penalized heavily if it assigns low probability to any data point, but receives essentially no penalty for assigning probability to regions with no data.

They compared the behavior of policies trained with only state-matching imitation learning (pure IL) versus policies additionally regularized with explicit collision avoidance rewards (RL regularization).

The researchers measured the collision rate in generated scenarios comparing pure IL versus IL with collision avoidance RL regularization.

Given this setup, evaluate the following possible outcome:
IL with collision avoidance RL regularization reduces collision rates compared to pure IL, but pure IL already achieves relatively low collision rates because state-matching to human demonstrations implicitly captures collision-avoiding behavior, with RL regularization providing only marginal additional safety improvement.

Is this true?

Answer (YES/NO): NO